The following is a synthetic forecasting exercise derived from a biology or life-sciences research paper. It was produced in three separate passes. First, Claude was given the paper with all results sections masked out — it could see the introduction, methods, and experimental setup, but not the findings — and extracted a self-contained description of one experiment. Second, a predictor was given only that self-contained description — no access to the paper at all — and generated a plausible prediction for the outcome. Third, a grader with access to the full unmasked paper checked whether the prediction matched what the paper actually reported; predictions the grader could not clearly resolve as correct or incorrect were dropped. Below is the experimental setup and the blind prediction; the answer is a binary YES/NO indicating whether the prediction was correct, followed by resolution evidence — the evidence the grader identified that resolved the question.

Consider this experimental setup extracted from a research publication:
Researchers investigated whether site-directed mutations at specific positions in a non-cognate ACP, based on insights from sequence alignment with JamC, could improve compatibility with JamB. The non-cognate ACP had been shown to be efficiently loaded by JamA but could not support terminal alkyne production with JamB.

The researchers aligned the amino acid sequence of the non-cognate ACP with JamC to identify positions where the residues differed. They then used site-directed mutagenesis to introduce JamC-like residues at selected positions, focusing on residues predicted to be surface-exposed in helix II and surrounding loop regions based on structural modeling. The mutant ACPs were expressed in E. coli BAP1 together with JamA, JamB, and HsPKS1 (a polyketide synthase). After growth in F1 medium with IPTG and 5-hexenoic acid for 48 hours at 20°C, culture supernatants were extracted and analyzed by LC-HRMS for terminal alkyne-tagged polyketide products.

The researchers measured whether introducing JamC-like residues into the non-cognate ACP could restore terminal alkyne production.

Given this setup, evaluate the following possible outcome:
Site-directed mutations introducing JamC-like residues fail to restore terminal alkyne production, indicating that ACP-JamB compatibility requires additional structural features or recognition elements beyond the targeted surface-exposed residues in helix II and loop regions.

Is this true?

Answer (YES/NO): YES